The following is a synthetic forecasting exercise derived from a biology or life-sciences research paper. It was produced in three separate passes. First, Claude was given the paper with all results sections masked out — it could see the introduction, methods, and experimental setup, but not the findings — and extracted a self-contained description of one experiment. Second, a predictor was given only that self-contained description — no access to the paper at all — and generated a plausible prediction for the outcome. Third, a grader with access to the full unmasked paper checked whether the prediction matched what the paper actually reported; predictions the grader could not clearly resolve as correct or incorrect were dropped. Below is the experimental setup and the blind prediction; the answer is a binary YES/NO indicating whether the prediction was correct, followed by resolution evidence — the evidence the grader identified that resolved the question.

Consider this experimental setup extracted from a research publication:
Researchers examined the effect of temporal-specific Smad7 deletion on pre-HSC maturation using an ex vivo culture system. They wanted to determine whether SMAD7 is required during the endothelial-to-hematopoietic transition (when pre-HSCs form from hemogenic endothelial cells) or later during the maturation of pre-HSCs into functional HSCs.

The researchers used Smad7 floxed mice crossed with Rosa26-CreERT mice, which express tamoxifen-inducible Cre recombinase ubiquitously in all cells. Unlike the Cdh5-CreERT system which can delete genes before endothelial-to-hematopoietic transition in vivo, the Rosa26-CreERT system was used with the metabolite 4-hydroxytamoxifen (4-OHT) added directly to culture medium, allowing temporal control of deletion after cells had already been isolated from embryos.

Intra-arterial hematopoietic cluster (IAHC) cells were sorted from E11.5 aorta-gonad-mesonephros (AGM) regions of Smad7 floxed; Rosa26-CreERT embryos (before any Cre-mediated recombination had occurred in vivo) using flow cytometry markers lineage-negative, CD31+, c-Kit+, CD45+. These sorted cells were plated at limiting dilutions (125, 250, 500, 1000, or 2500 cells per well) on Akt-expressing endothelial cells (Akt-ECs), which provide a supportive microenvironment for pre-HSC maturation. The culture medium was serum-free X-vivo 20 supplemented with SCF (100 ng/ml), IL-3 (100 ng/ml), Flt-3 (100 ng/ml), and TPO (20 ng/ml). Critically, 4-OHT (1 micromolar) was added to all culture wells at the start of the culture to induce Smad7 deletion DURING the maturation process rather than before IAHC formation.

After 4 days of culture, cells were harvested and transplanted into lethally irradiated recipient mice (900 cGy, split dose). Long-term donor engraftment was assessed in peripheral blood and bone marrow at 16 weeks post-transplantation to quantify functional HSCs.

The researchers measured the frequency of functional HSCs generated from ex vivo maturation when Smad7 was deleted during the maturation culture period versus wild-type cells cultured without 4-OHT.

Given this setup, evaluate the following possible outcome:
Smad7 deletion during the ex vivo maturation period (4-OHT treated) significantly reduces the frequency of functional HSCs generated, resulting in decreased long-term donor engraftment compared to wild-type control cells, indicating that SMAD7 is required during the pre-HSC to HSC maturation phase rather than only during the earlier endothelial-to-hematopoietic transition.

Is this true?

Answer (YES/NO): YES